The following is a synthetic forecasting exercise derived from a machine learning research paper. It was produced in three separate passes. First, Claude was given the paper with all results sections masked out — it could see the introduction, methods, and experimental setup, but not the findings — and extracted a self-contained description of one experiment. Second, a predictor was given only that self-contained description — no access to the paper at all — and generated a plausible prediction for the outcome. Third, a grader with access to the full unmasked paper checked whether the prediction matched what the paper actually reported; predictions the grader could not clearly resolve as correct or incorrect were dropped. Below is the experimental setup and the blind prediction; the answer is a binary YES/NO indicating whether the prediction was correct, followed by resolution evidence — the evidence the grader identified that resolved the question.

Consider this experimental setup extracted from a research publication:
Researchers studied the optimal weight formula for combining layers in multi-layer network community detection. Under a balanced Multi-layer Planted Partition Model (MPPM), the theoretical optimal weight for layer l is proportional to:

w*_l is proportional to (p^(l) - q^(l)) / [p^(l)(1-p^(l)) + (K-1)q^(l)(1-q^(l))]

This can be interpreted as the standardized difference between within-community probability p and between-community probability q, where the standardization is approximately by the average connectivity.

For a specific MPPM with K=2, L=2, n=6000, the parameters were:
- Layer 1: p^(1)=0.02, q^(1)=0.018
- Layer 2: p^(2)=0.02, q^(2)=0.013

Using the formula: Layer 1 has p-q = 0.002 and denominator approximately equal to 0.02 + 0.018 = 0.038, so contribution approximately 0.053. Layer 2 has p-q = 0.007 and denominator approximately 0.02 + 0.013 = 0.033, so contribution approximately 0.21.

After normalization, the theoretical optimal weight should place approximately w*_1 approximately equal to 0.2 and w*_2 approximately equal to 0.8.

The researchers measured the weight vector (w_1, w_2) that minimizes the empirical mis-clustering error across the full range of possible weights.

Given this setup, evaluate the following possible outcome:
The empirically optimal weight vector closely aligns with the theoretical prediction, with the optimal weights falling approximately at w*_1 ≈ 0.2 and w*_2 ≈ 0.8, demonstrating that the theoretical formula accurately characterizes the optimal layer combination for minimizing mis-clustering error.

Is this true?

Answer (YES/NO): YES